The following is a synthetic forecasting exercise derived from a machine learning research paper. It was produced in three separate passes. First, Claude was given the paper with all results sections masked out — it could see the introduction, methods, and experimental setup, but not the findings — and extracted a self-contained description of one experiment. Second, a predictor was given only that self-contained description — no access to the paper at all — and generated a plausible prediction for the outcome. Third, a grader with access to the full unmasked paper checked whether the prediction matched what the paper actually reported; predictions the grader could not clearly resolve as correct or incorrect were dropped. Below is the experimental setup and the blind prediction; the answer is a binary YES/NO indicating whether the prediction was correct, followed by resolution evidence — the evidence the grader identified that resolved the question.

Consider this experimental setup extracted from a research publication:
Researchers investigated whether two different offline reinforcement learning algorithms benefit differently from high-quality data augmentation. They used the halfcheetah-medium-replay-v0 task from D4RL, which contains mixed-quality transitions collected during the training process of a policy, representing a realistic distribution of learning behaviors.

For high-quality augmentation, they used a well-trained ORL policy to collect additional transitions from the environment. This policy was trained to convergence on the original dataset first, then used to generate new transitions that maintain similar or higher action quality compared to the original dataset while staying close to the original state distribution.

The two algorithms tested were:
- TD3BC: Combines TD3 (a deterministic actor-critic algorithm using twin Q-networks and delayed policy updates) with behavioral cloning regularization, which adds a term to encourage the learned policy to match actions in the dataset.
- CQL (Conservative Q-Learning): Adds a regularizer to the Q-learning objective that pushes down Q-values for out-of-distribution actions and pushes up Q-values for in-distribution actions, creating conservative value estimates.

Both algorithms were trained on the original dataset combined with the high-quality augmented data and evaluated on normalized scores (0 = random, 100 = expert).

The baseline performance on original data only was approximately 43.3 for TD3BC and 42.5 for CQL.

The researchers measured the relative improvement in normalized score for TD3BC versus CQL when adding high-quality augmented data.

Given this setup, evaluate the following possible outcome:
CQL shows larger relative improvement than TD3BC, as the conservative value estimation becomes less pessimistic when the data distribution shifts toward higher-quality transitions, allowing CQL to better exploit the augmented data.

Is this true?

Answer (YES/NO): YES